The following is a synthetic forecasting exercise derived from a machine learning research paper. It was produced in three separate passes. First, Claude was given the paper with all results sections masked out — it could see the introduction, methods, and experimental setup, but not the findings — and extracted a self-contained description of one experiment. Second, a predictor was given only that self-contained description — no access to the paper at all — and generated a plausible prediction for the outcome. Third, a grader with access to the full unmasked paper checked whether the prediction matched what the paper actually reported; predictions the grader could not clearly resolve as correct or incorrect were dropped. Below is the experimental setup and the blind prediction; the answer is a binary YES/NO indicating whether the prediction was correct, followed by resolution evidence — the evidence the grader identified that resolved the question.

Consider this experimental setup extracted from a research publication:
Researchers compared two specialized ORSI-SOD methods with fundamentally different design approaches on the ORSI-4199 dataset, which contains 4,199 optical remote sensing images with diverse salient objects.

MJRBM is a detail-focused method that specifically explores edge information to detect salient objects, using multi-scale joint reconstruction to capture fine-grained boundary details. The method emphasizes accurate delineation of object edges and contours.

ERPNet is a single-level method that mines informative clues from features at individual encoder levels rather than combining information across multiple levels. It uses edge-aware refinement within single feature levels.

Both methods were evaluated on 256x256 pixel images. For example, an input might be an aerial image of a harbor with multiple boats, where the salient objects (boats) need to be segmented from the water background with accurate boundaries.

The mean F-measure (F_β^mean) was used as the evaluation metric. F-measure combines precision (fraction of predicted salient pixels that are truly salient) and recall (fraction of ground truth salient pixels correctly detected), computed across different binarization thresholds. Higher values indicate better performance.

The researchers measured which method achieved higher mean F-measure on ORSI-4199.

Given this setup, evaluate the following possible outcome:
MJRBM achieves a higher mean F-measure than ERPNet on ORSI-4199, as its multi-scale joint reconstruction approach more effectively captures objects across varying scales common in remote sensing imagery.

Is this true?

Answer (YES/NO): NO